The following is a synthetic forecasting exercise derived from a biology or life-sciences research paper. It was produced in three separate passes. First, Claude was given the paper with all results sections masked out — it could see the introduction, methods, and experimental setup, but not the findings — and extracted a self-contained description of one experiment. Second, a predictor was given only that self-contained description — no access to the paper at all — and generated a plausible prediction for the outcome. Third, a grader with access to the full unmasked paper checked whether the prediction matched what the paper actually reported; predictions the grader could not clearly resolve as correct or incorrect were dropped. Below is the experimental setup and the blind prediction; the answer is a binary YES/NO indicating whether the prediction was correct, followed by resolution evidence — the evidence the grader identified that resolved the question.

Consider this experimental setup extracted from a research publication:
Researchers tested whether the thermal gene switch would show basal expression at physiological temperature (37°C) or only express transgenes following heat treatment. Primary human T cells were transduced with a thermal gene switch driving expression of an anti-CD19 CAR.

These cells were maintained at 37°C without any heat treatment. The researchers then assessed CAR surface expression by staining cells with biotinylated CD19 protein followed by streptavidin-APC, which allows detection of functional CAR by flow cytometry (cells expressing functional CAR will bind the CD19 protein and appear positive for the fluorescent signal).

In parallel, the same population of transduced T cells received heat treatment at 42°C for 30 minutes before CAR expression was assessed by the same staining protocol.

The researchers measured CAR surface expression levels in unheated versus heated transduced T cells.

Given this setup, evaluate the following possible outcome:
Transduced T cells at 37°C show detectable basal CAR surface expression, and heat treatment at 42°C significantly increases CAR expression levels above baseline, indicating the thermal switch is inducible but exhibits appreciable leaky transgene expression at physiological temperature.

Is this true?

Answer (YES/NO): NO